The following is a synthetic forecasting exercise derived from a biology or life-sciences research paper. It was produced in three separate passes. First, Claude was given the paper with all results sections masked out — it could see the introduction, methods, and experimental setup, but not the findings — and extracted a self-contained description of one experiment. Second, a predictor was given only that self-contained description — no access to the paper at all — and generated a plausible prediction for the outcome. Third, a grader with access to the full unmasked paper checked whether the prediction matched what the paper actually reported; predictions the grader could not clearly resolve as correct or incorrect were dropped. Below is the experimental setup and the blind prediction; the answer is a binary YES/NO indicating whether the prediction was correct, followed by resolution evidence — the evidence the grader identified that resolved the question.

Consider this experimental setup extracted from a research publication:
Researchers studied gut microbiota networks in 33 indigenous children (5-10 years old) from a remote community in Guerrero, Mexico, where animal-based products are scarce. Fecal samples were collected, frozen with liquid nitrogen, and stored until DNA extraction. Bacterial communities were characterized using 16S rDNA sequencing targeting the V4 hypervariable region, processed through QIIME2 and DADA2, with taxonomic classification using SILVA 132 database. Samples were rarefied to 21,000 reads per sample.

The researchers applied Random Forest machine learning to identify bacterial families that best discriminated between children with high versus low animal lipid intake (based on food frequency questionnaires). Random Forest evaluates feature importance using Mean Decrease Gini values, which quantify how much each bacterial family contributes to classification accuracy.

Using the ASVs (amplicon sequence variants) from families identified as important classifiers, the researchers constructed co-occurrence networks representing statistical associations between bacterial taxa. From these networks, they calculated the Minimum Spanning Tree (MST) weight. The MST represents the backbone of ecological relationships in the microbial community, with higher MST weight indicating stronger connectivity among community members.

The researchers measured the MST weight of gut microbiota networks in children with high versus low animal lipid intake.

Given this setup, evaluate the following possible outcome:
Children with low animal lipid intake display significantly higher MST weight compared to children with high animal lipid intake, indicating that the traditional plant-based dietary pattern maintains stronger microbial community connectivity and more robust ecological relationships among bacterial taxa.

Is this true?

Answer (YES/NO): NO